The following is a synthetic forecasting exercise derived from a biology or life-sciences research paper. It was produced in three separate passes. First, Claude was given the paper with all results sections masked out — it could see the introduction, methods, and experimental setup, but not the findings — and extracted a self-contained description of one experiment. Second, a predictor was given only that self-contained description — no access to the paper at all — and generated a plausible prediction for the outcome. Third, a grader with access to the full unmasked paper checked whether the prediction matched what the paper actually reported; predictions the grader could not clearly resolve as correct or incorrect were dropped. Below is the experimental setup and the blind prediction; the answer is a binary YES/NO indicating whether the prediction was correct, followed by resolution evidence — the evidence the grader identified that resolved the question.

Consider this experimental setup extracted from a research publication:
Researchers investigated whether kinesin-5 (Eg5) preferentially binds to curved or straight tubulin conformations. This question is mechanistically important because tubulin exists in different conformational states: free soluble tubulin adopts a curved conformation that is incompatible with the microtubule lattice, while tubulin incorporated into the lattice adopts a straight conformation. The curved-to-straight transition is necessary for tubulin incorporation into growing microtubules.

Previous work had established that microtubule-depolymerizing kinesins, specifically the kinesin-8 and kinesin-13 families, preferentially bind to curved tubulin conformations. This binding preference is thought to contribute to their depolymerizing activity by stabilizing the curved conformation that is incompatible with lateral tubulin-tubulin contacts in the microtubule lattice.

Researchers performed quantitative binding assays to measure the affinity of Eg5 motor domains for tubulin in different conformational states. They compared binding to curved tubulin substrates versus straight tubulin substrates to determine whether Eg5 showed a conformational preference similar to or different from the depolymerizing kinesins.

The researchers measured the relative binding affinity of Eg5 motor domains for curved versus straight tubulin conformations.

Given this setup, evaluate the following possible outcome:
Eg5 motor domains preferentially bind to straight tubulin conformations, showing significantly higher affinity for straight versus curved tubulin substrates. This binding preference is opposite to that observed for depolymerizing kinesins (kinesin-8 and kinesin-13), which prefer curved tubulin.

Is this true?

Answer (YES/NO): YES